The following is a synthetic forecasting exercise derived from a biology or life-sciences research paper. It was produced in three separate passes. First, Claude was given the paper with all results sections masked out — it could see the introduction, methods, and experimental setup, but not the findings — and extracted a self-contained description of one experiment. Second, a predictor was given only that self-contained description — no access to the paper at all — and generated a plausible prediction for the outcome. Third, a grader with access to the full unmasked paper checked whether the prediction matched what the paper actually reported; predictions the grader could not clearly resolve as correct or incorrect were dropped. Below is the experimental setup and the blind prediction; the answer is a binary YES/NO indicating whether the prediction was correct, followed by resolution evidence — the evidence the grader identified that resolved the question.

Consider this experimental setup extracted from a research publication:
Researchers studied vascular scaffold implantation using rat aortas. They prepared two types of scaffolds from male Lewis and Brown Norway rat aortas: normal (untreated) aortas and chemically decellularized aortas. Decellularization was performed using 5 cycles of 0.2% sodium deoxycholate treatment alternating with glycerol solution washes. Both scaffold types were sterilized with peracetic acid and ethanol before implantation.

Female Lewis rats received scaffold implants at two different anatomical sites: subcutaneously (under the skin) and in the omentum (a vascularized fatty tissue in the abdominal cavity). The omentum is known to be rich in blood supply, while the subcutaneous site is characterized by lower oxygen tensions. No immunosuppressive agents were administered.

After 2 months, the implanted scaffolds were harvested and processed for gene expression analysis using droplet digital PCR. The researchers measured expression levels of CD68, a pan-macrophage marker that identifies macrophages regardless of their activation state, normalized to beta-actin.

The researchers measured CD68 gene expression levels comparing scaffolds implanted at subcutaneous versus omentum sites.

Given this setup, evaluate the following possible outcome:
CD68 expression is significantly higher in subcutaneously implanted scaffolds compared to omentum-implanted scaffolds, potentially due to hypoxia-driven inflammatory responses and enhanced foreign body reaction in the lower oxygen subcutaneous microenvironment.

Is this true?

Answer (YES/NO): NO